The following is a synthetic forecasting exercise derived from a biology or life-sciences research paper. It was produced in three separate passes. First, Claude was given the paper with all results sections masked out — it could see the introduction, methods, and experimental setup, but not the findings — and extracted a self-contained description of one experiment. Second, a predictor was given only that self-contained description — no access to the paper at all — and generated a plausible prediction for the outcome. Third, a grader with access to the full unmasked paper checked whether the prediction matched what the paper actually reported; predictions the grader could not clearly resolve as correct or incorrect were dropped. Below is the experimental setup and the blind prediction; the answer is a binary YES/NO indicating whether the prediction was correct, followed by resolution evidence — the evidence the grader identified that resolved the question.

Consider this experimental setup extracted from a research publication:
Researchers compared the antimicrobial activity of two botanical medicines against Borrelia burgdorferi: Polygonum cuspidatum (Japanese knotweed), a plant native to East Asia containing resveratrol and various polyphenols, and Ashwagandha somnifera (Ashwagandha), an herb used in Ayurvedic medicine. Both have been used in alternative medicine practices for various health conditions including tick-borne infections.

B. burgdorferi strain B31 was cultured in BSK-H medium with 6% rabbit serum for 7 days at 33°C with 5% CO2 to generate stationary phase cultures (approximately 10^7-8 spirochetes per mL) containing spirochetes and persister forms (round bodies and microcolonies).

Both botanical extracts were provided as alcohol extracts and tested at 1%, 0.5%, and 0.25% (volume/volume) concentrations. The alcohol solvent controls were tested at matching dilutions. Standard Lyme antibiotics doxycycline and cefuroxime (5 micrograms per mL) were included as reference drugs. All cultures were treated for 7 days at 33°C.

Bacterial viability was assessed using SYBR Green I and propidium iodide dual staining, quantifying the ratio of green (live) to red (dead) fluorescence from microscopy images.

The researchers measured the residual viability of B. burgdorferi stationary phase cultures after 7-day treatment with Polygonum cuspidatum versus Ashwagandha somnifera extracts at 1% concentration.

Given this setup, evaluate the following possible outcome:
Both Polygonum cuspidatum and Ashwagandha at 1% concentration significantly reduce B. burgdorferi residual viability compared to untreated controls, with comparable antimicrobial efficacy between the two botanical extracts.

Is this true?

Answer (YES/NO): NO